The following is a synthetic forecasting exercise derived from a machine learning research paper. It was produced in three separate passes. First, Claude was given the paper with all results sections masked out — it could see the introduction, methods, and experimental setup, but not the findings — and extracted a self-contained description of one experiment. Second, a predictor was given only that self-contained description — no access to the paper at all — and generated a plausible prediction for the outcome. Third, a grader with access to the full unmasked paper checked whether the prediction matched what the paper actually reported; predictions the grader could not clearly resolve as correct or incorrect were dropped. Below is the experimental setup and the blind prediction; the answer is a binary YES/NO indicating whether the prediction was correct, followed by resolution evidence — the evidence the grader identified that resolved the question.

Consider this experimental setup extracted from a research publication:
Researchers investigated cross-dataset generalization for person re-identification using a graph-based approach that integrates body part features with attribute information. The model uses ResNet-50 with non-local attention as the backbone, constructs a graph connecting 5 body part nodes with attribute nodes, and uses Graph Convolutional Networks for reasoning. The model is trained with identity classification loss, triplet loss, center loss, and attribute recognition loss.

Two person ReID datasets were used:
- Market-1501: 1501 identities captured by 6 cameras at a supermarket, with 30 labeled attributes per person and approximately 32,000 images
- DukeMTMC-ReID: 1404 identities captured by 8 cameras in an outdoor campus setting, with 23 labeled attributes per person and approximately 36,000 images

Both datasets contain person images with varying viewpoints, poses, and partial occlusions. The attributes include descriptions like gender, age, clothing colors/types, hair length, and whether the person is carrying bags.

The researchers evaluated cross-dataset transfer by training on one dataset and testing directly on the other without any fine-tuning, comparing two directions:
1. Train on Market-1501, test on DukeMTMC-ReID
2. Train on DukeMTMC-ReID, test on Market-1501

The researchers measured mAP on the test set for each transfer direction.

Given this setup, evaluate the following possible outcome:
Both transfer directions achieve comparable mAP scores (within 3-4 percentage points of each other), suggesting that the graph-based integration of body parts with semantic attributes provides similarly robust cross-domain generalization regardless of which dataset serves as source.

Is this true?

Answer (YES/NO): YES